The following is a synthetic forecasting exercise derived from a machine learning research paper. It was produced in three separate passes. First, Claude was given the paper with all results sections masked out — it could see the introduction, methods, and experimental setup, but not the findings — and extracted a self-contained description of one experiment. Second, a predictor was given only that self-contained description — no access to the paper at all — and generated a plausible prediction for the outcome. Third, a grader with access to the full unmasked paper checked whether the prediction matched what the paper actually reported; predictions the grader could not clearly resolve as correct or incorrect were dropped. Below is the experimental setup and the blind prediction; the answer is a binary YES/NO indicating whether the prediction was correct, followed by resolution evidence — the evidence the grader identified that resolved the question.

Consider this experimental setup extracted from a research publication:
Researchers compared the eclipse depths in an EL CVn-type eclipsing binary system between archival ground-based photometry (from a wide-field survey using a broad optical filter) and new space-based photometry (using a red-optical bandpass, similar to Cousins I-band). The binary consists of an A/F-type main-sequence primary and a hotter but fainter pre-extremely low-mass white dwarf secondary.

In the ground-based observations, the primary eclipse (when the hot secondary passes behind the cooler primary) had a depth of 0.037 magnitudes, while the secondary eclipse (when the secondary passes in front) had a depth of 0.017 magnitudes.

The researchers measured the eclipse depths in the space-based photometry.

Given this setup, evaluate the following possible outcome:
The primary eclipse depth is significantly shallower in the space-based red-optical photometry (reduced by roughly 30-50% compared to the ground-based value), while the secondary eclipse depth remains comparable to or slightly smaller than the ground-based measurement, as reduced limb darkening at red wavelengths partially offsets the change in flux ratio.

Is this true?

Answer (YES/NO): NO